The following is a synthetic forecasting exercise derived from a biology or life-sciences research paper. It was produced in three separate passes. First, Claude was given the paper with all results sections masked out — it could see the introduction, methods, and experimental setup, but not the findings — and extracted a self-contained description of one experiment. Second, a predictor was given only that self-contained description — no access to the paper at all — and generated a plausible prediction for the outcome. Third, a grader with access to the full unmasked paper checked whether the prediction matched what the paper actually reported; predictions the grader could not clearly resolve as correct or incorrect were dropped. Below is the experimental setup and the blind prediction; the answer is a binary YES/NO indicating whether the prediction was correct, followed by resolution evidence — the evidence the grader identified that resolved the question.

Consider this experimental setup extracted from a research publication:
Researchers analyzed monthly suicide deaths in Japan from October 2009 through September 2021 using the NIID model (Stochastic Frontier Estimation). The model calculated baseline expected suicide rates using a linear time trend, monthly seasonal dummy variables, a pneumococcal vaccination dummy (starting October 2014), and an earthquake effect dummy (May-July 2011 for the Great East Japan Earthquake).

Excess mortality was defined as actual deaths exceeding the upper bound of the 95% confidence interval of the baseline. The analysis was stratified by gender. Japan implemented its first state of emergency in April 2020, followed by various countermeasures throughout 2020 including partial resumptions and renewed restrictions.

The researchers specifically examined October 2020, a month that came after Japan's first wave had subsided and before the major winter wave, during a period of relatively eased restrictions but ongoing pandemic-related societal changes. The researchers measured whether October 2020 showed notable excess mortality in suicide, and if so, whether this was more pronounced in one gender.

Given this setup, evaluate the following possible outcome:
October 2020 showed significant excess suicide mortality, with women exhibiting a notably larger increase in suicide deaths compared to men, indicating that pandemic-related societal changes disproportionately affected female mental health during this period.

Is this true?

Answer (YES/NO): YES